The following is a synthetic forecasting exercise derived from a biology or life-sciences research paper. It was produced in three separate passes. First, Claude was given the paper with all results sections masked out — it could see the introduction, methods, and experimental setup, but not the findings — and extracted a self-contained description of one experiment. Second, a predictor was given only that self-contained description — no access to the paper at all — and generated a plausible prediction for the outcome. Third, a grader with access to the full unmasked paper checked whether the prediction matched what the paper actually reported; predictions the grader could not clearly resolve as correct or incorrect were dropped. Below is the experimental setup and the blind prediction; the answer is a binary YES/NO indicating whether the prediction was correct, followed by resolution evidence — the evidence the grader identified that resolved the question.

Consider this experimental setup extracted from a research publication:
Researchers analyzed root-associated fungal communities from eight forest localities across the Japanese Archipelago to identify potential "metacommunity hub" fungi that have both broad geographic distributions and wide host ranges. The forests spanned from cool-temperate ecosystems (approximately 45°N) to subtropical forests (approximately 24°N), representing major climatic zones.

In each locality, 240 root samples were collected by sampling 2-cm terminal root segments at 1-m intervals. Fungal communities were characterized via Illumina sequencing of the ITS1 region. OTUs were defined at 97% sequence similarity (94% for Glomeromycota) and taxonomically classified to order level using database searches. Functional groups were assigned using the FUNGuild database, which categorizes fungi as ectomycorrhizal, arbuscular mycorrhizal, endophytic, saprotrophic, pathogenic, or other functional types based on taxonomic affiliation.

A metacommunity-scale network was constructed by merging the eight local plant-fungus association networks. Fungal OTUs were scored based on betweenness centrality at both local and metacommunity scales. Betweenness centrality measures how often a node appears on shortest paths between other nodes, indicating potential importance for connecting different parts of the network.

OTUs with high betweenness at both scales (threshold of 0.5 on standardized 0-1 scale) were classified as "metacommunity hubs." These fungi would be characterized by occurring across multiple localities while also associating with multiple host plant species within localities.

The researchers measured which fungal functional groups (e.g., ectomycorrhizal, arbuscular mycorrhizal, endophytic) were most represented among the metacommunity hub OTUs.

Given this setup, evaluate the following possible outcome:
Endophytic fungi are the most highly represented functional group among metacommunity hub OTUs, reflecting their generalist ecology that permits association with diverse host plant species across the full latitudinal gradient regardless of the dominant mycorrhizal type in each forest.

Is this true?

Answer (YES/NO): NO